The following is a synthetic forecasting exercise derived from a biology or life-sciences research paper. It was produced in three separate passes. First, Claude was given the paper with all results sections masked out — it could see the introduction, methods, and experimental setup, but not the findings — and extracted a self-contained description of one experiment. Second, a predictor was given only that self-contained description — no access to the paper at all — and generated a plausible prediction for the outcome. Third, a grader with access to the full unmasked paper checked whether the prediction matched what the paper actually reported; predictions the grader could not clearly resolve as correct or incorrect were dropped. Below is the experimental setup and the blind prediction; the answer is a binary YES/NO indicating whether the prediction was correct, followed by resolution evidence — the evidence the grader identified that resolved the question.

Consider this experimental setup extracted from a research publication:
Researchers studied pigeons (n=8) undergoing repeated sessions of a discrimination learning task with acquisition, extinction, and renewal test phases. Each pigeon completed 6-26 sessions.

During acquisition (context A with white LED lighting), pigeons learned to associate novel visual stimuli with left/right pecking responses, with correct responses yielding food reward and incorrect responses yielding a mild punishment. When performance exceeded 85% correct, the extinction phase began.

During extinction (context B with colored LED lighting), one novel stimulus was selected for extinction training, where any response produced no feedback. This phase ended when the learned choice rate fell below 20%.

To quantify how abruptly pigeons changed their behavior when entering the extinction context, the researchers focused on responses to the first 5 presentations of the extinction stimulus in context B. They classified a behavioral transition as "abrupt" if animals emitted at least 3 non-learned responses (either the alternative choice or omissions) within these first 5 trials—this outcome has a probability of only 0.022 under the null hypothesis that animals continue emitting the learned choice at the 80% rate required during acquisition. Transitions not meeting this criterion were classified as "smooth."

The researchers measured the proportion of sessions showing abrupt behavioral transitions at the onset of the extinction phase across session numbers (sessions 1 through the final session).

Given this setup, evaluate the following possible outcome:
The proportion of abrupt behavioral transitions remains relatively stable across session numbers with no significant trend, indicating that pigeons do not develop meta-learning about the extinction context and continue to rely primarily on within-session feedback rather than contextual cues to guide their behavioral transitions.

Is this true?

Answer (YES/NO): NO